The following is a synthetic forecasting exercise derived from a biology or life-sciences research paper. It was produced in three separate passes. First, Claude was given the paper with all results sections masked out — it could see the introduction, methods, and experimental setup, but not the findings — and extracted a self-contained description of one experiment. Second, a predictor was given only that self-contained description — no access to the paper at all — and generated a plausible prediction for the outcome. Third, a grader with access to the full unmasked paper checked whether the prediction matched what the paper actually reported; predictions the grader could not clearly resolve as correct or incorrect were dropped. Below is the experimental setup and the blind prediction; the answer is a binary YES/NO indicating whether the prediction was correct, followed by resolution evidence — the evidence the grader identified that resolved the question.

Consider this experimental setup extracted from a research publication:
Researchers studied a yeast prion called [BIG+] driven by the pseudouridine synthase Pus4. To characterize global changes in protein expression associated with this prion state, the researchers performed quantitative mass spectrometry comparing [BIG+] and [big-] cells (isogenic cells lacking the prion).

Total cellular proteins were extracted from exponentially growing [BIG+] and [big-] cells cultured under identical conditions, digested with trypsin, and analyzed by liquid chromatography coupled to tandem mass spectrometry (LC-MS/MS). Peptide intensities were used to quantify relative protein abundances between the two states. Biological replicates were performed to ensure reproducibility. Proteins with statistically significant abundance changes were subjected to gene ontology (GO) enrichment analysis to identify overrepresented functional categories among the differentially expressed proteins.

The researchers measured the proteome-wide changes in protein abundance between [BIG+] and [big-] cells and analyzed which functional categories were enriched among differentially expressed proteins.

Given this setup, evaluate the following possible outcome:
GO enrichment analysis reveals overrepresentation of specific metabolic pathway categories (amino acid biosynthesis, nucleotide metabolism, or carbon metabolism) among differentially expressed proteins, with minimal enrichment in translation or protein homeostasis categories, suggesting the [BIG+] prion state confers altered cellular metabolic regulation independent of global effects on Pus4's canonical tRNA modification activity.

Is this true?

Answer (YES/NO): NO